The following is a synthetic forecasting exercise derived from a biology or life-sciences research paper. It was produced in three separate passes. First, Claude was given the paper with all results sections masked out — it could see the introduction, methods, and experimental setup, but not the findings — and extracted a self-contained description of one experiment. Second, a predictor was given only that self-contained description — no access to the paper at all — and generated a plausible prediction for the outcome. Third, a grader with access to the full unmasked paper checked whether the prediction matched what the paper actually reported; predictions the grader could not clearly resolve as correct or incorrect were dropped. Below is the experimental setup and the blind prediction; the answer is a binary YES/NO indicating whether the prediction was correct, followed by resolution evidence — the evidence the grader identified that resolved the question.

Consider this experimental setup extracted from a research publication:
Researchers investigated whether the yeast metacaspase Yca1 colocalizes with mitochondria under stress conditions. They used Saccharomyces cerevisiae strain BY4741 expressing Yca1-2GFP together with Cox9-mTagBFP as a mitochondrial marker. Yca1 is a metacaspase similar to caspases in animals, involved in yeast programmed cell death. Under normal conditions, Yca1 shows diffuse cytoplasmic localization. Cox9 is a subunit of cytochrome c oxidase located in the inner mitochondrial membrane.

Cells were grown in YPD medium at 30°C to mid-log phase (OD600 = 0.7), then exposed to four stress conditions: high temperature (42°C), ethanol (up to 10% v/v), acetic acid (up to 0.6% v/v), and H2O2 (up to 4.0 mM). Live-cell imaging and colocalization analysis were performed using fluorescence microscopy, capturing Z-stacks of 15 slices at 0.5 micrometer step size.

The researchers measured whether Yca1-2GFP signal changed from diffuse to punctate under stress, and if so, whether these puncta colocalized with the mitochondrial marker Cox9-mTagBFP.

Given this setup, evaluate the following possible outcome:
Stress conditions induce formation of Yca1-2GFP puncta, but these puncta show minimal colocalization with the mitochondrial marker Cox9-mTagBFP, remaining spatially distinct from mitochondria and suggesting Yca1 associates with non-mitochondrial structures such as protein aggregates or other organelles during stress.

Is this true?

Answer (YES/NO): YES